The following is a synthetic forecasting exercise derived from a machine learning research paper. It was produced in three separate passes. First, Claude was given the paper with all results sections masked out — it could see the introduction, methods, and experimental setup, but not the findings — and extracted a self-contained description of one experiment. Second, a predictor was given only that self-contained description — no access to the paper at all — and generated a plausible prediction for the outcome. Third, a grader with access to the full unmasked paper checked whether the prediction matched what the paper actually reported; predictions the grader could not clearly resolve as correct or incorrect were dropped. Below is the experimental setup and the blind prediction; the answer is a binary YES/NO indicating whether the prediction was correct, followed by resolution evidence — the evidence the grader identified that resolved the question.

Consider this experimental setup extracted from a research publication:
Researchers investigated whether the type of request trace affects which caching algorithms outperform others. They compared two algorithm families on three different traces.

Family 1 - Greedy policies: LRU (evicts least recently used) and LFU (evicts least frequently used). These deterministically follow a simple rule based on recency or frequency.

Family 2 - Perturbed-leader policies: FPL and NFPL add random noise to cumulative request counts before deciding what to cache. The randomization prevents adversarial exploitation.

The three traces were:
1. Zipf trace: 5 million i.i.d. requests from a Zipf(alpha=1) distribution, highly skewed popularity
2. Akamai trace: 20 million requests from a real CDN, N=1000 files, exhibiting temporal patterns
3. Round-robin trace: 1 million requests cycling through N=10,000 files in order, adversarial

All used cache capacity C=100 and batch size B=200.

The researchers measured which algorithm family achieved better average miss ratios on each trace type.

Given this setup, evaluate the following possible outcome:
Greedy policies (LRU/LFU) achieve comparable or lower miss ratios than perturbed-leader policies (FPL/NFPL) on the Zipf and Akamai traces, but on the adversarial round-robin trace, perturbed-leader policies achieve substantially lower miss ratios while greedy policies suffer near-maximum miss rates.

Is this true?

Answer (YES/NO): NO